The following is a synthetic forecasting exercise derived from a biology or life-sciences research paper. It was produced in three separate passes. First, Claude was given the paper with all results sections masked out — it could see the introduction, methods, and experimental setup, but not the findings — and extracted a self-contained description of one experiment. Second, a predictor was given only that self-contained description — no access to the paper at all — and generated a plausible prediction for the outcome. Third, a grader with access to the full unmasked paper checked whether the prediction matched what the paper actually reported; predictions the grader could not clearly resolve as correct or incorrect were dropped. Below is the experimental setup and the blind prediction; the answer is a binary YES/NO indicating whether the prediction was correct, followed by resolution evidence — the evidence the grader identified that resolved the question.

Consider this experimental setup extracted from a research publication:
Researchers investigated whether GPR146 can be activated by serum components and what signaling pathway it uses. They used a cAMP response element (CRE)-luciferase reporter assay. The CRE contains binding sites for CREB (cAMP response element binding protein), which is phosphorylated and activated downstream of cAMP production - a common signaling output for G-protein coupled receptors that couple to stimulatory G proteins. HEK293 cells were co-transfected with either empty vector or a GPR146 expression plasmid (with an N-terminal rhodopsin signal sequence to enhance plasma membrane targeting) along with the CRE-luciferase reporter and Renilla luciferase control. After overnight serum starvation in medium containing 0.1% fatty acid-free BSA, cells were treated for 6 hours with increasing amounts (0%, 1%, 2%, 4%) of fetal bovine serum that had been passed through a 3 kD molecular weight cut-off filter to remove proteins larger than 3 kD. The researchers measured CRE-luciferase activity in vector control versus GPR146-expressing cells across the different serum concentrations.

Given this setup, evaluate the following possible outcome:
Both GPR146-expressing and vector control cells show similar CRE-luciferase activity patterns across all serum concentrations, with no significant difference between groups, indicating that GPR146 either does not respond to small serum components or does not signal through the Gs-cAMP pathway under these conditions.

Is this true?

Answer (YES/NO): NO